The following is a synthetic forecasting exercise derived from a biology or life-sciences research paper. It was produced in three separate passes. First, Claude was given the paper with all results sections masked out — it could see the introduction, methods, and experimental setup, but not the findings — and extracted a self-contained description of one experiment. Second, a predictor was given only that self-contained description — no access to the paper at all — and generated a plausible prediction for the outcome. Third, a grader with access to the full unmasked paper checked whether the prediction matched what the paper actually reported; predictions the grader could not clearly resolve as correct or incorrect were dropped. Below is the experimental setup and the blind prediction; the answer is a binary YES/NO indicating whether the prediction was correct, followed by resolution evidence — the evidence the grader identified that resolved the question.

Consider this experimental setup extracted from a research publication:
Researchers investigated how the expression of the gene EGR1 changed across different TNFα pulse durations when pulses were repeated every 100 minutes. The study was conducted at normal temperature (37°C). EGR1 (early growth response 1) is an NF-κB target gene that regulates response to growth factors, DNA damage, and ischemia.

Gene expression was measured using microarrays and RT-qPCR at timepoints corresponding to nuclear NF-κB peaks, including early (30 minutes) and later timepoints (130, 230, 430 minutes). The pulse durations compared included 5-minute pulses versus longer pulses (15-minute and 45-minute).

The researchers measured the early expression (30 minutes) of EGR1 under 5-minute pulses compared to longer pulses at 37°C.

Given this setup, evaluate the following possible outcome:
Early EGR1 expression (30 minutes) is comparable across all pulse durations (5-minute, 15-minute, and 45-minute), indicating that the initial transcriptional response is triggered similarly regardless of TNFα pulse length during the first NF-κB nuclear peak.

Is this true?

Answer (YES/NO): NO